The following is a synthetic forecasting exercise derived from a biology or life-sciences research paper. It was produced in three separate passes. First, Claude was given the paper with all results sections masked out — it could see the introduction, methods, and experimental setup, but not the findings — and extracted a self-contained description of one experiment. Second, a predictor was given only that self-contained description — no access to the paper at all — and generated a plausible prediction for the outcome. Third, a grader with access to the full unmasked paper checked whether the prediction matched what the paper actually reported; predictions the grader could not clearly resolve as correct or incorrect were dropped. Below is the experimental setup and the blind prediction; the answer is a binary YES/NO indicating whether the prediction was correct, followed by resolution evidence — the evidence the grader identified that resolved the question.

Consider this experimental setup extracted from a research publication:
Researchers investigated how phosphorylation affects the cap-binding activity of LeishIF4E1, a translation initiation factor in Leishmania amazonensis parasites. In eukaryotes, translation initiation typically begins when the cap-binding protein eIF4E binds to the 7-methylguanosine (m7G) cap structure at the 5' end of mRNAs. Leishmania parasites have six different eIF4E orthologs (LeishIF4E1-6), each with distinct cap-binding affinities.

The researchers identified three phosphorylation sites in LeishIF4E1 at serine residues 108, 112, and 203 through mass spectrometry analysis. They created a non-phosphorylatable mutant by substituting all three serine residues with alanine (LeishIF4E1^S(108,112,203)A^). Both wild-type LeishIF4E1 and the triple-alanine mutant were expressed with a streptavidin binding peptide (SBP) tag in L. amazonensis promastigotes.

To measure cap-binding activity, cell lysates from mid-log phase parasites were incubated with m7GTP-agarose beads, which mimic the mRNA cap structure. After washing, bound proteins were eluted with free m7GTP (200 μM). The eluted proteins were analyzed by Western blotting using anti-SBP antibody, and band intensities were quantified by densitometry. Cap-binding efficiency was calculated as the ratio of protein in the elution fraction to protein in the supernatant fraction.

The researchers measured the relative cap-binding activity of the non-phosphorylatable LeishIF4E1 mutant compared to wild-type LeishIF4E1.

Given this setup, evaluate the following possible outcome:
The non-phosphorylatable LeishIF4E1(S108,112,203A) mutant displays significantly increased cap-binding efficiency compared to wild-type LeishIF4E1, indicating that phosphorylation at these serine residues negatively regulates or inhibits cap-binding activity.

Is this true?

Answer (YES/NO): NO